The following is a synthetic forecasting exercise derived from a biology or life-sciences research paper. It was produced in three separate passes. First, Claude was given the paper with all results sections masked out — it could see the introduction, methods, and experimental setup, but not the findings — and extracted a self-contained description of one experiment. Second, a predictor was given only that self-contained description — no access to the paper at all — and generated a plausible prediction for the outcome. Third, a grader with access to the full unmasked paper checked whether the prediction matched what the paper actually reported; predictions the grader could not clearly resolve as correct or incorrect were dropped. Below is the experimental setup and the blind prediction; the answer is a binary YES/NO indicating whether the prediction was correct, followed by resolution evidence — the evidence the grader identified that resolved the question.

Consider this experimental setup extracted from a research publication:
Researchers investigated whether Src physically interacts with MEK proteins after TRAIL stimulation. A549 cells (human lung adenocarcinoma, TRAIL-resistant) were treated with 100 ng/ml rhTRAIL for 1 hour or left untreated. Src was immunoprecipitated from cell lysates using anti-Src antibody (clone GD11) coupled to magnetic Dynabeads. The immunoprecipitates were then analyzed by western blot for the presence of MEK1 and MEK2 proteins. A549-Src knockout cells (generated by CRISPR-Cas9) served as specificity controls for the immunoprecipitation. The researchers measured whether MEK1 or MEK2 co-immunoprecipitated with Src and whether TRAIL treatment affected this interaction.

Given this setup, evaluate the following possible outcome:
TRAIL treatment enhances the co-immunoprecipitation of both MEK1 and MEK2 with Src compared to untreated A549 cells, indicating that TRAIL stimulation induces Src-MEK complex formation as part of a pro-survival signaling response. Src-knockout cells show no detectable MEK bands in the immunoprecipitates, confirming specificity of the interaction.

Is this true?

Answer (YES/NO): NO